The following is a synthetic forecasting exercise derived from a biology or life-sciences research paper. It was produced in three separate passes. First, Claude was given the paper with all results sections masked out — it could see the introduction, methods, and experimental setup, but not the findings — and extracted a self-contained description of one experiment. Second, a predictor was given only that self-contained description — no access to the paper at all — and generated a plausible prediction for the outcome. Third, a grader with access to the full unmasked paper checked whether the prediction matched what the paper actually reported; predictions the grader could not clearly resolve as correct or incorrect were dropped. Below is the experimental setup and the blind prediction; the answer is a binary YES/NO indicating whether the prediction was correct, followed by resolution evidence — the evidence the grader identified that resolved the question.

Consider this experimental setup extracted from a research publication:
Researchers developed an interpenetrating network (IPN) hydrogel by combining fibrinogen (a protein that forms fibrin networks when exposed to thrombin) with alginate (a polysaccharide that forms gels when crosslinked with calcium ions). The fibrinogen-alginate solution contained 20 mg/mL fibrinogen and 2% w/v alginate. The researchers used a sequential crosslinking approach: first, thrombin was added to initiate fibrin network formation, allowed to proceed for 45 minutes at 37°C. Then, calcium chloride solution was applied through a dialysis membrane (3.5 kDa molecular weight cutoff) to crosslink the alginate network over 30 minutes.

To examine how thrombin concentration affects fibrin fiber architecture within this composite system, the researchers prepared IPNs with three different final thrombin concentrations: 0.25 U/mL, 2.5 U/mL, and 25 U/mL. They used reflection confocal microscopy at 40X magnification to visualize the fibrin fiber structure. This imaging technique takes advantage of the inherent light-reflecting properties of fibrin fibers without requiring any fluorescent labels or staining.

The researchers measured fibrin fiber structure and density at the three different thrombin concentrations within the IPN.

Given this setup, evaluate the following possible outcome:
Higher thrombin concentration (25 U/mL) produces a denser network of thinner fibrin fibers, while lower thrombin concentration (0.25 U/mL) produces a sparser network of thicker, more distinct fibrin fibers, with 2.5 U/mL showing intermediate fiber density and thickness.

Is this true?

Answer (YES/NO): NO